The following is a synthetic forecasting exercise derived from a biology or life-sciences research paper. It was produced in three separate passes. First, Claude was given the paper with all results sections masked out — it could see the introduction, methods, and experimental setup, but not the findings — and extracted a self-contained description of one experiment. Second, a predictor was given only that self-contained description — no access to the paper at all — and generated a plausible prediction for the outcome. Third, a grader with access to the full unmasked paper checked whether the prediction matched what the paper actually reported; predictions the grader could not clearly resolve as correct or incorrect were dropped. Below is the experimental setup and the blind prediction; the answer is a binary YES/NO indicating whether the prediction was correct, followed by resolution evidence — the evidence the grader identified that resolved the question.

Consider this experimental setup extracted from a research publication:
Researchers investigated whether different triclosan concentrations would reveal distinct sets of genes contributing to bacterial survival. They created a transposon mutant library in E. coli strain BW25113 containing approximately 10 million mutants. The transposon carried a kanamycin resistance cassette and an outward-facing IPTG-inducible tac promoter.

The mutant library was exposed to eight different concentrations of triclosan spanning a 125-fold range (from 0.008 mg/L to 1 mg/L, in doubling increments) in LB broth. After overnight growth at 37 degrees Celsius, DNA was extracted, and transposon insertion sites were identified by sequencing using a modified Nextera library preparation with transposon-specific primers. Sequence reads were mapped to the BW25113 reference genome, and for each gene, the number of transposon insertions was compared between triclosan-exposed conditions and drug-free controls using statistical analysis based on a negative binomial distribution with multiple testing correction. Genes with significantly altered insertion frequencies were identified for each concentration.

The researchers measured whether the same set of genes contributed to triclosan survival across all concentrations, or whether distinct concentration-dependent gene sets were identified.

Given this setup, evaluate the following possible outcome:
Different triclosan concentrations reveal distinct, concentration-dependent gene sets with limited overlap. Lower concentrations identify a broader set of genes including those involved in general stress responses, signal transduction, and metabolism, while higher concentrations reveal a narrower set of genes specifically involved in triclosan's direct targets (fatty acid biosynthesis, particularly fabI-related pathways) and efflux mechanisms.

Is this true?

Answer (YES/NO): NO